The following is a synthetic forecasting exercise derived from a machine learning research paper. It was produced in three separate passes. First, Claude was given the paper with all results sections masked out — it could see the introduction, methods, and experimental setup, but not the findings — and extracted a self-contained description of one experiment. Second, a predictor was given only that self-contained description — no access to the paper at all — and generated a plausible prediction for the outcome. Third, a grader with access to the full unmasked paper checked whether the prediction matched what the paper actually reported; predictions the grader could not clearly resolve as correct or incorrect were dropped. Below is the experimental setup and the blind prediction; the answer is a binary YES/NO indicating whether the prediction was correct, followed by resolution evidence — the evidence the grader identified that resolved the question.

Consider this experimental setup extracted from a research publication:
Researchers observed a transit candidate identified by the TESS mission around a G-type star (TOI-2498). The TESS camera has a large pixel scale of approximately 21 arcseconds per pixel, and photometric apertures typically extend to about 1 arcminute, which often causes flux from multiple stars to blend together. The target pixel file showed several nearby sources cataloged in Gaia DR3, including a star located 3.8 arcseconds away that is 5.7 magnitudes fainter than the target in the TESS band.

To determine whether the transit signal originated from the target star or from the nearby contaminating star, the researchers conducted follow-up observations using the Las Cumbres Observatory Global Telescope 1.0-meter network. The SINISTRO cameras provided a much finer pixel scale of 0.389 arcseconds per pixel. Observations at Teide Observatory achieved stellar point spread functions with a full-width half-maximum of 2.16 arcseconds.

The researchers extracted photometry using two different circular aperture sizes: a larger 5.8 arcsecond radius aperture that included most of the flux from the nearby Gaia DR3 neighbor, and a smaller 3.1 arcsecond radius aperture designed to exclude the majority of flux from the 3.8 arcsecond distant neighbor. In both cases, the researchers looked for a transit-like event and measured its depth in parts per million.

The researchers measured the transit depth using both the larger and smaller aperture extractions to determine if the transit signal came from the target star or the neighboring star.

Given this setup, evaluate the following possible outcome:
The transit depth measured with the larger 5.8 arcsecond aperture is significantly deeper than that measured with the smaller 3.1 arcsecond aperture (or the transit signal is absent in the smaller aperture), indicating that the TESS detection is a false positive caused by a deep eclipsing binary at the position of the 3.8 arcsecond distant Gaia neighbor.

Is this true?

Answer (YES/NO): NO